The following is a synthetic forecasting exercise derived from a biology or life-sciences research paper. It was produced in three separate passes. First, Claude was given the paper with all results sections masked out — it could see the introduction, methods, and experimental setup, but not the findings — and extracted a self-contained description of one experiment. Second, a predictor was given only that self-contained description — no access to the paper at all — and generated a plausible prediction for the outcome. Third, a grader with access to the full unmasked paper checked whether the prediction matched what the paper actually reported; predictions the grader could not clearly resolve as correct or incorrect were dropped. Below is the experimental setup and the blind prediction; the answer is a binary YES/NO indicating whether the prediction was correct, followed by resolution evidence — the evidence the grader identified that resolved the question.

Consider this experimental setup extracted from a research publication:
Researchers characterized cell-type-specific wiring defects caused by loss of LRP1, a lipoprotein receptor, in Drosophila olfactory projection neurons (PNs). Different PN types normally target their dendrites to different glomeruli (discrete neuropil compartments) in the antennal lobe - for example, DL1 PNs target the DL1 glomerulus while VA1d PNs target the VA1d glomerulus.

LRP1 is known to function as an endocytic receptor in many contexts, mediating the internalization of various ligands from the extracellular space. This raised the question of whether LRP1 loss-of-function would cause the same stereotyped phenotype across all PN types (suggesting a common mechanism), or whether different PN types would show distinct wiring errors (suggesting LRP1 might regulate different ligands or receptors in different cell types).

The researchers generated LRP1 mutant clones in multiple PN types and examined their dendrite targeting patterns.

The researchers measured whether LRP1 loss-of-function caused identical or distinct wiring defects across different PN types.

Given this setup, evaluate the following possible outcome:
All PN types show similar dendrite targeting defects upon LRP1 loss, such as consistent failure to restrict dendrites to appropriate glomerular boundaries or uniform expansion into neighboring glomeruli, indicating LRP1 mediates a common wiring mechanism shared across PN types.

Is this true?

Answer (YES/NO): NO